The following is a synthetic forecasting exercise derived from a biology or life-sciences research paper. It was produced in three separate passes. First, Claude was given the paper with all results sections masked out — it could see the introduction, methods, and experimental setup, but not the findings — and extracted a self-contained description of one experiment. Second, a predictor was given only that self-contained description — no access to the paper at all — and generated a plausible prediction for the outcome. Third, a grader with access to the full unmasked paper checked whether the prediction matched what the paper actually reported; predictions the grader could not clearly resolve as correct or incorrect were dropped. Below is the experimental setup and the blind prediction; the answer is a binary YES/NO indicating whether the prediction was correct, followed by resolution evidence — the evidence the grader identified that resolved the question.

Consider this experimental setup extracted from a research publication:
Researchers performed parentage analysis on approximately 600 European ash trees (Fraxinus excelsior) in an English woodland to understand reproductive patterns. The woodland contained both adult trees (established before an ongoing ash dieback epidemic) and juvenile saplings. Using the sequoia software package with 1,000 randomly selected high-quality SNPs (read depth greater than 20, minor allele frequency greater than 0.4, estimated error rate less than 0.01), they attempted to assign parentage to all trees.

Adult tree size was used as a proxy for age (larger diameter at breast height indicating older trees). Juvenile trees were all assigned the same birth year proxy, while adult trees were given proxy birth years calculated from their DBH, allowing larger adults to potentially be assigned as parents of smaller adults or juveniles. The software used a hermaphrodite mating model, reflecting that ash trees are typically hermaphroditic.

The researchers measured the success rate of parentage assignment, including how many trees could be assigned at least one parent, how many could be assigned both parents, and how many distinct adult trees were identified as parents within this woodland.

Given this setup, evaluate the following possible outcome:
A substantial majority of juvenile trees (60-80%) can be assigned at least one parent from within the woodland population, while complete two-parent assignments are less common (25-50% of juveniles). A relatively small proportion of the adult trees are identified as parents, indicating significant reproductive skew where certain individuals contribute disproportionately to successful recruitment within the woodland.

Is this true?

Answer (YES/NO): NO